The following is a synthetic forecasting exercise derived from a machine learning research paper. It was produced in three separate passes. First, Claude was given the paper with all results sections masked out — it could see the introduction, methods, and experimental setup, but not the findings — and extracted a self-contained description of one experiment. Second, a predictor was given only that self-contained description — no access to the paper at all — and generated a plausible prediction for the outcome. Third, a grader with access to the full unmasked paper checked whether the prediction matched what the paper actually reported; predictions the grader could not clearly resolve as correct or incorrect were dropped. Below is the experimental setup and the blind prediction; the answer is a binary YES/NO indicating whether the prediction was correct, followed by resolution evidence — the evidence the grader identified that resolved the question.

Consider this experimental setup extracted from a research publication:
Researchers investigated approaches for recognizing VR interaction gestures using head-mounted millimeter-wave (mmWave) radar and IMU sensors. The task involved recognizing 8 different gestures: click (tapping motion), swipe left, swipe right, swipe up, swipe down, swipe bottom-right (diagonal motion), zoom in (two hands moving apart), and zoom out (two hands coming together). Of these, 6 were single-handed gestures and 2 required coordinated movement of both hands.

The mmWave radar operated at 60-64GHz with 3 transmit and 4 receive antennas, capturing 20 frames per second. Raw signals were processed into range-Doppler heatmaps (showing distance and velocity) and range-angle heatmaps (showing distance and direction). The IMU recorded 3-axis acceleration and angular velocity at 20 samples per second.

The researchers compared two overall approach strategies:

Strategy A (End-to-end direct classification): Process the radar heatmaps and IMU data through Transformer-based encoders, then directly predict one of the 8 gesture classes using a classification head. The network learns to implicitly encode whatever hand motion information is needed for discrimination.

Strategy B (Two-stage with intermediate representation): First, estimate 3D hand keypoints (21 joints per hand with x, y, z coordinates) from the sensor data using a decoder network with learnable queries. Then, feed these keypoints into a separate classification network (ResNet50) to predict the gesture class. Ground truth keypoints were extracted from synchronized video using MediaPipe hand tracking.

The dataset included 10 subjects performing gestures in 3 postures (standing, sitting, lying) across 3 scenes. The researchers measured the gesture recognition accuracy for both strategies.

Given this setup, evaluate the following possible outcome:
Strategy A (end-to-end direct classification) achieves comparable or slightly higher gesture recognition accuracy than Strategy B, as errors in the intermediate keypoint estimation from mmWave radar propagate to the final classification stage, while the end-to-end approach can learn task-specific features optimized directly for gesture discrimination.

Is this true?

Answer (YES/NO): NO